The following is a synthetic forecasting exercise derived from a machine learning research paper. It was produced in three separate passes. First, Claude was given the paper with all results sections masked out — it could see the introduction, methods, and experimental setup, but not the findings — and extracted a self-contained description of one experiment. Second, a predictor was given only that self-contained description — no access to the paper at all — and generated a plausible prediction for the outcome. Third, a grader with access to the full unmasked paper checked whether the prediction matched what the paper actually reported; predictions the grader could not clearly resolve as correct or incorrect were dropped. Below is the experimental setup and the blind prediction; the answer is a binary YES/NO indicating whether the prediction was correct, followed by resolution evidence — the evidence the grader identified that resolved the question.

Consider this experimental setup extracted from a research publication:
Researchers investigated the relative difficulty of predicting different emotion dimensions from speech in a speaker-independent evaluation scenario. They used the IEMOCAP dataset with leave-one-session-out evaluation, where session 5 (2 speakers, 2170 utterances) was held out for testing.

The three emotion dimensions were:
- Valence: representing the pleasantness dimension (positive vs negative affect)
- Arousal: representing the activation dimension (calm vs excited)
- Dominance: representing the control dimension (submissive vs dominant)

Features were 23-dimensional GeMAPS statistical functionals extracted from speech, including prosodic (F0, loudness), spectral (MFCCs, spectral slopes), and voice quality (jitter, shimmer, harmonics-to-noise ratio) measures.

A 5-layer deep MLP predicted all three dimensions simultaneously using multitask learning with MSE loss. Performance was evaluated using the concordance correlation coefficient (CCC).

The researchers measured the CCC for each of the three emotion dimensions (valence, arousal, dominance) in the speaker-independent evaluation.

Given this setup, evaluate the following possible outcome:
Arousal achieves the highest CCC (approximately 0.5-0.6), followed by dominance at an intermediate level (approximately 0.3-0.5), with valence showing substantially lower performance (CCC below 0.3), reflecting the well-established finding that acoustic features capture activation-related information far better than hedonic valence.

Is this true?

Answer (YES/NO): NO